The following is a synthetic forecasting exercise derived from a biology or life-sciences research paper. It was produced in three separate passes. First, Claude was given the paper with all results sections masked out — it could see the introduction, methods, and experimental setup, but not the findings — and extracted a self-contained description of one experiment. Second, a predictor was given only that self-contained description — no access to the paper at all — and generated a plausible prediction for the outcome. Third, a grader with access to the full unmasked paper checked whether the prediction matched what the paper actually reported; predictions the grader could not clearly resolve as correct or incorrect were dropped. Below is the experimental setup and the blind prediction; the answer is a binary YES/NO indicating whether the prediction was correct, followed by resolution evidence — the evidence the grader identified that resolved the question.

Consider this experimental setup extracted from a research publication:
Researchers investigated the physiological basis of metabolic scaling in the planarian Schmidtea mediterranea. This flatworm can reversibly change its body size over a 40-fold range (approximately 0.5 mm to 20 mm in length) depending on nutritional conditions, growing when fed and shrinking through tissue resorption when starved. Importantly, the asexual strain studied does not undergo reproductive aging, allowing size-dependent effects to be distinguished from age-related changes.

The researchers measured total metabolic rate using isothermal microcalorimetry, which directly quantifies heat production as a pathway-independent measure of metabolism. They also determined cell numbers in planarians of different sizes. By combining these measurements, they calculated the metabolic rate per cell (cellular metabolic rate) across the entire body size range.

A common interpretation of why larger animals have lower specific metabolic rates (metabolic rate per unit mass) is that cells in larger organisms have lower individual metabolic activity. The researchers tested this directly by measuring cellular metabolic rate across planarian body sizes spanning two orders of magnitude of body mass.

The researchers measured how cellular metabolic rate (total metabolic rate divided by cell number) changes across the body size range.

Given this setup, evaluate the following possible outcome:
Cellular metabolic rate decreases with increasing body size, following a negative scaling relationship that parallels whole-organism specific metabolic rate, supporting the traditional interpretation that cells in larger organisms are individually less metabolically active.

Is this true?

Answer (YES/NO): NO